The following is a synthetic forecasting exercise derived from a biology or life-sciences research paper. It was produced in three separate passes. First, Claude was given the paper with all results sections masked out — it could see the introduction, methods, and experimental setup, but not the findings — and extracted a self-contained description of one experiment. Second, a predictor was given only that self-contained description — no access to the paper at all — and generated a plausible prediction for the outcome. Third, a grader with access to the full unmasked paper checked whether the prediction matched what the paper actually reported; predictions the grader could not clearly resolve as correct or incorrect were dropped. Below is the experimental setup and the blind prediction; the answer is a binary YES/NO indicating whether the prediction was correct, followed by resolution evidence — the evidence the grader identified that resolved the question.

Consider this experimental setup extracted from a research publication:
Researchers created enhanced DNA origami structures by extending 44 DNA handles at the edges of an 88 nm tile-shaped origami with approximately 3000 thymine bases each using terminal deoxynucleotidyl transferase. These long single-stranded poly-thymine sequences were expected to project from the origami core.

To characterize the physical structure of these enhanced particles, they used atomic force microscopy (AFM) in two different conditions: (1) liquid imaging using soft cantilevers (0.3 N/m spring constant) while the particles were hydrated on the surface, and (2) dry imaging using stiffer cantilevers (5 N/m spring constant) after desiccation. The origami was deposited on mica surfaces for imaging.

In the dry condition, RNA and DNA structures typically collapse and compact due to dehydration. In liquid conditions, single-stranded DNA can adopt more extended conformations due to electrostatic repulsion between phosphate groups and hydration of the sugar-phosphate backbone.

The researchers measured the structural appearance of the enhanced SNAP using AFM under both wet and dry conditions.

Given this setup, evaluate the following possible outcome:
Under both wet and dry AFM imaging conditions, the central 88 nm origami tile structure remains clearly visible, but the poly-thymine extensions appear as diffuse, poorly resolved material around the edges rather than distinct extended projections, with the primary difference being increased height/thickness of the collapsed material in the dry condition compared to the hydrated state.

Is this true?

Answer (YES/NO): NO